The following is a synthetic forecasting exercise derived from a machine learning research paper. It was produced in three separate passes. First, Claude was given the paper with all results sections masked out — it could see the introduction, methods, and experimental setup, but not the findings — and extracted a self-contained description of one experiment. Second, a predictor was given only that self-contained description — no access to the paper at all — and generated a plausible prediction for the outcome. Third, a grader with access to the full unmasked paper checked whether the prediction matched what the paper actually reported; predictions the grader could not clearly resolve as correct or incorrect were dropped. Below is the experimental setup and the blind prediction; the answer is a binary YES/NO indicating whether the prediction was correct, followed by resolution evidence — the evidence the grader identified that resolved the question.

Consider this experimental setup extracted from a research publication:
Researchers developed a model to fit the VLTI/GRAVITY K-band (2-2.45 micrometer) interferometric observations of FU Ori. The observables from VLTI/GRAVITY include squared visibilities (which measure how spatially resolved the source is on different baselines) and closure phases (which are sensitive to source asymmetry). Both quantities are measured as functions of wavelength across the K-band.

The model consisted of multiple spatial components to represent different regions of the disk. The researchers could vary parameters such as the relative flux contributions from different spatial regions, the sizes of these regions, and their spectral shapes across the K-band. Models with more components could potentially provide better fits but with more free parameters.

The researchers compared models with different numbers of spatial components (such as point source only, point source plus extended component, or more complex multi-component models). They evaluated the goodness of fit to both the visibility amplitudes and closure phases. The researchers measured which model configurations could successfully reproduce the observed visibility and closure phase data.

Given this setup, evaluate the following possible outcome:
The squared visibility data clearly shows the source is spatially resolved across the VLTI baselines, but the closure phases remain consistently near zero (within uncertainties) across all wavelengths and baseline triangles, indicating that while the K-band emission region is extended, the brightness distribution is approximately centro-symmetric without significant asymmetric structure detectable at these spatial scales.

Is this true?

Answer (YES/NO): YES